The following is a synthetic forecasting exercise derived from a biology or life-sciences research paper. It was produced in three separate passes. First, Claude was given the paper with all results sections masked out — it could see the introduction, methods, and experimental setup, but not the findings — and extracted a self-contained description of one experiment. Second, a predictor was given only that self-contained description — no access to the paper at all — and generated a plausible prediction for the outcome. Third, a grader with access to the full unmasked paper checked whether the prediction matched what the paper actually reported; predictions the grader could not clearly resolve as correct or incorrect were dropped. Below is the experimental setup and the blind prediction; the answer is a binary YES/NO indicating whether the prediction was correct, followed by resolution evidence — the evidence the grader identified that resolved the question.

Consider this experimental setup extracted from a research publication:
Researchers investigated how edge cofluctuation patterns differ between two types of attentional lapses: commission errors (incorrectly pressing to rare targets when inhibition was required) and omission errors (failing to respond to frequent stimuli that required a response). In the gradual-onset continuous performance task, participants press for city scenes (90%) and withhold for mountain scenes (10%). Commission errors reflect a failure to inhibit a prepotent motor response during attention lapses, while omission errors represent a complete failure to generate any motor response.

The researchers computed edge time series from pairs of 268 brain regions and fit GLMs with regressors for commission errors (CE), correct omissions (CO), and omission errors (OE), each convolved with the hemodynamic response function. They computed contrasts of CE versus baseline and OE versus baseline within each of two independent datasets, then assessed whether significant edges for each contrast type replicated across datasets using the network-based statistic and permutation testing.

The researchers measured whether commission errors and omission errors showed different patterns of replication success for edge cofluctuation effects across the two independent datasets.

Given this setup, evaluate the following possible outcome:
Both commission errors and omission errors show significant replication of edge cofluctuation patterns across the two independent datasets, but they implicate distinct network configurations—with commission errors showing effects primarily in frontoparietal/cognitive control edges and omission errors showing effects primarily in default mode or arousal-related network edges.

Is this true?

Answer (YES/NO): NO